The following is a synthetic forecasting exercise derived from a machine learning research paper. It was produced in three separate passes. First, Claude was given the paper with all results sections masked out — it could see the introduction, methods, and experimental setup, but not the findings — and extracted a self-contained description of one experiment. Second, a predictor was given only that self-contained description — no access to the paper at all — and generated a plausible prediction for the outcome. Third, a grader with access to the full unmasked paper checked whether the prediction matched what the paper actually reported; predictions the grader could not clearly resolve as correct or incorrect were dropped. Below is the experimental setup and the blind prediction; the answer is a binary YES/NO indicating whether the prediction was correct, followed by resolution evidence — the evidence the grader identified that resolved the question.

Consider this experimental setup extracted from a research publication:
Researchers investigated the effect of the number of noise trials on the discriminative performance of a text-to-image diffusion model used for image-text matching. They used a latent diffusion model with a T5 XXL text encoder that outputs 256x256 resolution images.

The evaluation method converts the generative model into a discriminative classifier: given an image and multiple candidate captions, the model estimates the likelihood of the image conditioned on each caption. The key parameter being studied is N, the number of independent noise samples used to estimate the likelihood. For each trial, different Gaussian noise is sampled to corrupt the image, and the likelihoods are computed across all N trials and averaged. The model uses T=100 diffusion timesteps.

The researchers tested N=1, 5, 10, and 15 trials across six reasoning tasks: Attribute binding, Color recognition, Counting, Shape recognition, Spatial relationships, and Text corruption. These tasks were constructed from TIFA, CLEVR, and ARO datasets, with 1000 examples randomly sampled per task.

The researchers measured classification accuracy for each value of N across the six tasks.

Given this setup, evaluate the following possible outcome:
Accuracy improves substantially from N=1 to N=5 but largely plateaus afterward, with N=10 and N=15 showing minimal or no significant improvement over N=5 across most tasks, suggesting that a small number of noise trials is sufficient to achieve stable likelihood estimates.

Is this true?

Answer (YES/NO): NO